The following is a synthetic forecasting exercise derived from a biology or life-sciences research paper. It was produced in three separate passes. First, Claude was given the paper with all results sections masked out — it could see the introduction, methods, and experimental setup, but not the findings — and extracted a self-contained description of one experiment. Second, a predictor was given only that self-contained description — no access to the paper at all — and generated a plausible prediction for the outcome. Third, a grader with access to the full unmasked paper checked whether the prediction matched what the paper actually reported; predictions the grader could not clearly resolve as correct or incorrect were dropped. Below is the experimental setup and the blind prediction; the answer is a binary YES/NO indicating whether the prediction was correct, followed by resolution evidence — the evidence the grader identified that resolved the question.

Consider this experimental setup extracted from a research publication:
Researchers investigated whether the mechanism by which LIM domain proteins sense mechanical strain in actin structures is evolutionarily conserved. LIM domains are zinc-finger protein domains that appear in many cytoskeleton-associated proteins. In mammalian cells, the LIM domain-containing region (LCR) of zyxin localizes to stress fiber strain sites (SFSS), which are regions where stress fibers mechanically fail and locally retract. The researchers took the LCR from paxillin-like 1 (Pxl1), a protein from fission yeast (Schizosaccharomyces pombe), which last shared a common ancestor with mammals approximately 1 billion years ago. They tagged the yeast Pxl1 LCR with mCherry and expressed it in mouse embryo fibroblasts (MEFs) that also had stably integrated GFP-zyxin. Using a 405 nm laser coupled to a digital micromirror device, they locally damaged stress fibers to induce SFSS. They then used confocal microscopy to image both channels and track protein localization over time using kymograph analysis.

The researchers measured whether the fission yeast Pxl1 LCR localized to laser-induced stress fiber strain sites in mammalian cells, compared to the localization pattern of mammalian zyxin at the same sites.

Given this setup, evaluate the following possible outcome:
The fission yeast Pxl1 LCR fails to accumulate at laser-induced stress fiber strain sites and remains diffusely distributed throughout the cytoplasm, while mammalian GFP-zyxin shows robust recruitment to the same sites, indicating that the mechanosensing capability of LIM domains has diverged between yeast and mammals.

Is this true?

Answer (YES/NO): NO